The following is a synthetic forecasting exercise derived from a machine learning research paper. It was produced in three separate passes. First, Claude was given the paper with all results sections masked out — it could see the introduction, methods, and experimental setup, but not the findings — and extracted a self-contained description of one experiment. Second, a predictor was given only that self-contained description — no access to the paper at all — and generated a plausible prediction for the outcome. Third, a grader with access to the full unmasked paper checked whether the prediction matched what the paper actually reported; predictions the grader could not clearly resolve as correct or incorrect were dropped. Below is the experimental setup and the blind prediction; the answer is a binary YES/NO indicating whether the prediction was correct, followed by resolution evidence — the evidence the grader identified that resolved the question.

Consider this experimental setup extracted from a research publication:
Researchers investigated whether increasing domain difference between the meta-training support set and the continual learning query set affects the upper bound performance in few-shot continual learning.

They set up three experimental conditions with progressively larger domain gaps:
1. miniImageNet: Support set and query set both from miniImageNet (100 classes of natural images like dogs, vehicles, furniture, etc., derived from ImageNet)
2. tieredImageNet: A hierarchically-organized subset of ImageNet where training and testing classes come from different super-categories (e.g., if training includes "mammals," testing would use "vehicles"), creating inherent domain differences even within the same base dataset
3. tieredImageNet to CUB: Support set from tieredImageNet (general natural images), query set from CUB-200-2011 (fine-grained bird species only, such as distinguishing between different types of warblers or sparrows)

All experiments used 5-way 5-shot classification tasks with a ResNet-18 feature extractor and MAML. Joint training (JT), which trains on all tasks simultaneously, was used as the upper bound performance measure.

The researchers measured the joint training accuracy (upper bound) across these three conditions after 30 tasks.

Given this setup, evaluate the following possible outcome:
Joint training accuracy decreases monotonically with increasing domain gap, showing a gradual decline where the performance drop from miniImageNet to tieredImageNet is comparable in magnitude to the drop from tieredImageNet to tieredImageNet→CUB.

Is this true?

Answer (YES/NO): NO